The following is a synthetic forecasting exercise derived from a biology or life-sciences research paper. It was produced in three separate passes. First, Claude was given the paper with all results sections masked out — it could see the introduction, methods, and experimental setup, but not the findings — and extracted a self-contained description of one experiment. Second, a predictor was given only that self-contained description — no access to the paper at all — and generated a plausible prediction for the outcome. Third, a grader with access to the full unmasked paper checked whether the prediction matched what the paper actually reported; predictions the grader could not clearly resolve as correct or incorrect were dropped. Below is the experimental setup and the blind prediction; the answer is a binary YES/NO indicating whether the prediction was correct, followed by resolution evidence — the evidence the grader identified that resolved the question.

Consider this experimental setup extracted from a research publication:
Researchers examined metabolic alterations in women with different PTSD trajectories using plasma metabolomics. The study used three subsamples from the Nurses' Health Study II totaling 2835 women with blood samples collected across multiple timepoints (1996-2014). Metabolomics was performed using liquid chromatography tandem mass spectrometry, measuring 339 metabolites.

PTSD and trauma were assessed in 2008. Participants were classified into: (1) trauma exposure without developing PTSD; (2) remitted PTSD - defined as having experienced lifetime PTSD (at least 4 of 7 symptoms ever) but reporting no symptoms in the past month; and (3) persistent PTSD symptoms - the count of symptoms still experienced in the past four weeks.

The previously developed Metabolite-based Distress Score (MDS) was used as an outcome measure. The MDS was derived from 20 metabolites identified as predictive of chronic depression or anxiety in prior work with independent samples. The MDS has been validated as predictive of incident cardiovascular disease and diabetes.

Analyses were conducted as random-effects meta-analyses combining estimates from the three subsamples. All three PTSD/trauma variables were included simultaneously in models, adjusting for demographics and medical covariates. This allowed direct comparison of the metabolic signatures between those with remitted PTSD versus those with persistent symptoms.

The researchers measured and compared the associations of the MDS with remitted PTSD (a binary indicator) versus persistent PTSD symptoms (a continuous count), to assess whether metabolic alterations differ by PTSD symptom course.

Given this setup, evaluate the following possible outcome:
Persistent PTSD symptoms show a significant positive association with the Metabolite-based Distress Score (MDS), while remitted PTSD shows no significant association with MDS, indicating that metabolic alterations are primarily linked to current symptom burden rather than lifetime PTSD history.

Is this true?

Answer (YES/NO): YES